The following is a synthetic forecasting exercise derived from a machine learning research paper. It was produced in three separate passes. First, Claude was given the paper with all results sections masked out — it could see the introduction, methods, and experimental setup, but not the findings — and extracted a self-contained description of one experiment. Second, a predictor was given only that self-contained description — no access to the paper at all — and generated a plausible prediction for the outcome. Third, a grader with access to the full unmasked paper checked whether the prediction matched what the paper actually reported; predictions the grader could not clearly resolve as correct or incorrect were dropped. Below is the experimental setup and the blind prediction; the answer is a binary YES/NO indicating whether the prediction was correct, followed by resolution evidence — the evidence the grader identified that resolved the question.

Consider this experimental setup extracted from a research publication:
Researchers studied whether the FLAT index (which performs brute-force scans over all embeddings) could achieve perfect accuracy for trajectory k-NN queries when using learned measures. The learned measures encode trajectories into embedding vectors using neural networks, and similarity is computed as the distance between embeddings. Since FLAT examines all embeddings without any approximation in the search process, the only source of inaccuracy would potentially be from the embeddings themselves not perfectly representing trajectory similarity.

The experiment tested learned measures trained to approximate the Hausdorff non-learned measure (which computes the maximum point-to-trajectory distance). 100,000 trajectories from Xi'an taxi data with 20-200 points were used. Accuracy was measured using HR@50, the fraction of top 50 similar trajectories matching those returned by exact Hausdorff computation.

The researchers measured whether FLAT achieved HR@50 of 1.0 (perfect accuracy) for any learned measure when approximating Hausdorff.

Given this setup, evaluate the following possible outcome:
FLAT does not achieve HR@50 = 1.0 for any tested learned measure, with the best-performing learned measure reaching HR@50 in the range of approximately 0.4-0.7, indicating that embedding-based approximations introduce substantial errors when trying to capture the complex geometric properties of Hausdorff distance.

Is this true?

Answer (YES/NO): NO